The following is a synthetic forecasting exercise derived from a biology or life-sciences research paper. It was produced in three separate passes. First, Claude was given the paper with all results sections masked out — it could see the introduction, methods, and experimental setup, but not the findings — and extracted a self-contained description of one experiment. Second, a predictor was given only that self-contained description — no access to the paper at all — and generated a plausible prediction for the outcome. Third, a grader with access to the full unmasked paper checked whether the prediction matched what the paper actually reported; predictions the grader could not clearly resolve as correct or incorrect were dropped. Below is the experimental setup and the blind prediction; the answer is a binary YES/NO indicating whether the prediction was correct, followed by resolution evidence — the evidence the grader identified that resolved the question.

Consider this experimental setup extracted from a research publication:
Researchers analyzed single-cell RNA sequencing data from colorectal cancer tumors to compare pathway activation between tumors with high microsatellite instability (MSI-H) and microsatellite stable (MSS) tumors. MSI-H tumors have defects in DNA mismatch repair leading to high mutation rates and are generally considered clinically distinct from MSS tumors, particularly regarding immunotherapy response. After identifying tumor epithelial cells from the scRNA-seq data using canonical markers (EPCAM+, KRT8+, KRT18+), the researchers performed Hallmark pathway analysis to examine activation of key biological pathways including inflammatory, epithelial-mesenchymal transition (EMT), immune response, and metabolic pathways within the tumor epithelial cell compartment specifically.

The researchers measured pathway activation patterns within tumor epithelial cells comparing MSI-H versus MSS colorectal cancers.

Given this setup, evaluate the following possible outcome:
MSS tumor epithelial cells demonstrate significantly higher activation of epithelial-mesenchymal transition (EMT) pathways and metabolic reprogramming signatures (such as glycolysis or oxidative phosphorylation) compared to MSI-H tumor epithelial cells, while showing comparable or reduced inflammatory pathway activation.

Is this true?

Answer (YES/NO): NO